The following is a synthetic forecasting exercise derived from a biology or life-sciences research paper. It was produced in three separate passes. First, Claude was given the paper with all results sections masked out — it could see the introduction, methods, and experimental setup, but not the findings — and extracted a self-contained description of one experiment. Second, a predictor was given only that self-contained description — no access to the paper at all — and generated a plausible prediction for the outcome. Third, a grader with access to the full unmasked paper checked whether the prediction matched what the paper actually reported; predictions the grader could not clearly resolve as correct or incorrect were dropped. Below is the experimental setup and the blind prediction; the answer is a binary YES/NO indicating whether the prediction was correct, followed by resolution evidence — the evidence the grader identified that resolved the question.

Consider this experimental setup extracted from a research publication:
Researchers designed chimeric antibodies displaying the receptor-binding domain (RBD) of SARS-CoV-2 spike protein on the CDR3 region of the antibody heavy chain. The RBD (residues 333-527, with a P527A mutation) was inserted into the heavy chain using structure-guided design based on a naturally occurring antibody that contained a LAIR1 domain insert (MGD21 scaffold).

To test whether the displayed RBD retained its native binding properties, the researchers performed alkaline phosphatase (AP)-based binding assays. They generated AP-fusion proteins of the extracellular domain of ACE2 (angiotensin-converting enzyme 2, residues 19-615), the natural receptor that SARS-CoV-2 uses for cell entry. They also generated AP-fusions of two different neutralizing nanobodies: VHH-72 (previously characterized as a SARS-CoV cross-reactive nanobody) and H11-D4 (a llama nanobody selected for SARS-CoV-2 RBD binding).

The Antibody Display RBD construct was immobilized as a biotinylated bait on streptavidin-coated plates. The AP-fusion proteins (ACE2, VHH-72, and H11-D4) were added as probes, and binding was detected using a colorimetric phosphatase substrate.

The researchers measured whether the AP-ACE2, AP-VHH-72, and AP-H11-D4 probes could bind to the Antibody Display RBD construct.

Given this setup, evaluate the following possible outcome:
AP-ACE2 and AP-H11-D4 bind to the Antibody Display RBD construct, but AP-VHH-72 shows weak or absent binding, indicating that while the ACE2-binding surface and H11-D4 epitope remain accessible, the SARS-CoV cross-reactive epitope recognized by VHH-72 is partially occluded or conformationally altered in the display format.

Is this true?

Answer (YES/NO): NO